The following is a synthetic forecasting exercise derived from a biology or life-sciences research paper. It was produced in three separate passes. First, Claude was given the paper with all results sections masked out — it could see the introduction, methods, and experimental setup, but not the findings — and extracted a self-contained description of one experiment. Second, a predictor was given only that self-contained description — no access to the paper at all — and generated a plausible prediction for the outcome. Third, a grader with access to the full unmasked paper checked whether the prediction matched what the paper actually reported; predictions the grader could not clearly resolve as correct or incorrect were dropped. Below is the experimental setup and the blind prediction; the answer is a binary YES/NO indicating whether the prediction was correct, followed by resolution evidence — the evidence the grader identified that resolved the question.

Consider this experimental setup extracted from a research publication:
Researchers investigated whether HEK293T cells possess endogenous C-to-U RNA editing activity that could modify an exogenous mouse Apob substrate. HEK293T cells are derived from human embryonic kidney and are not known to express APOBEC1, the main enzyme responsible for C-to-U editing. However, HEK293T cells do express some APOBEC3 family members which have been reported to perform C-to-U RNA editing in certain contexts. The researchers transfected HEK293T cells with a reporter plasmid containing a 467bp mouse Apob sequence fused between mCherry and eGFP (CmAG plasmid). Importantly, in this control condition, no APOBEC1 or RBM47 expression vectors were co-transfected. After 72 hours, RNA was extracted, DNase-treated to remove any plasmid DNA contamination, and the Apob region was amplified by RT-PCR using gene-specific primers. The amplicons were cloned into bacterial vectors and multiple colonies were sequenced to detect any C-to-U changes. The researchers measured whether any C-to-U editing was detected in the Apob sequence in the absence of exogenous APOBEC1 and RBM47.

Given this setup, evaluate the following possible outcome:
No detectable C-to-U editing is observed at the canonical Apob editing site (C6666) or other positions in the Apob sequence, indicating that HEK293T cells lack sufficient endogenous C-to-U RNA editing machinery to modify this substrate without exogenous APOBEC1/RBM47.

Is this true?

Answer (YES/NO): YES